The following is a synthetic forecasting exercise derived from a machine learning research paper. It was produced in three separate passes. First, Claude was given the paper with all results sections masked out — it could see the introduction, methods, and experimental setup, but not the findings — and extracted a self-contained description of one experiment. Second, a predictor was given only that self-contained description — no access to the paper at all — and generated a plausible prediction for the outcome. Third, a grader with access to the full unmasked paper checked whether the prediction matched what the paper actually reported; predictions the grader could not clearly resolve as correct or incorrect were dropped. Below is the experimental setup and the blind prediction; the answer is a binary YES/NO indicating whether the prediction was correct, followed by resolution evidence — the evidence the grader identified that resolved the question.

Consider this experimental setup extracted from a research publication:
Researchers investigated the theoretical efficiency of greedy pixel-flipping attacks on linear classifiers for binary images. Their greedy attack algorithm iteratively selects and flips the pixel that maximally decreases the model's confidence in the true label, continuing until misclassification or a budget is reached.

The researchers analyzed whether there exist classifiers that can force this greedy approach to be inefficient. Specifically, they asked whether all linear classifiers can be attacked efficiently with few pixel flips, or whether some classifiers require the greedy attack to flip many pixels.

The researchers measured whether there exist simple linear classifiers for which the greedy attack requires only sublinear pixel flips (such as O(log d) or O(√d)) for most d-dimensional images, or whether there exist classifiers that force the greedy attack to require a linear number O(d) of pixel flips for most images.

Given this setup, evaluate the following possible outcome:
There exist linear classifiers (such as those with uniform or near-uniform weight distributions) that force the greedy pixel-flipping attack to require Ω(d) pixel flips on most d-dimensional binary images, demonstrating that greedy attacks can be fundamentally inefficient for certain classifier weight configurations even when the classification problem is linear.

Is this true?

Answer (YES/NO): NO